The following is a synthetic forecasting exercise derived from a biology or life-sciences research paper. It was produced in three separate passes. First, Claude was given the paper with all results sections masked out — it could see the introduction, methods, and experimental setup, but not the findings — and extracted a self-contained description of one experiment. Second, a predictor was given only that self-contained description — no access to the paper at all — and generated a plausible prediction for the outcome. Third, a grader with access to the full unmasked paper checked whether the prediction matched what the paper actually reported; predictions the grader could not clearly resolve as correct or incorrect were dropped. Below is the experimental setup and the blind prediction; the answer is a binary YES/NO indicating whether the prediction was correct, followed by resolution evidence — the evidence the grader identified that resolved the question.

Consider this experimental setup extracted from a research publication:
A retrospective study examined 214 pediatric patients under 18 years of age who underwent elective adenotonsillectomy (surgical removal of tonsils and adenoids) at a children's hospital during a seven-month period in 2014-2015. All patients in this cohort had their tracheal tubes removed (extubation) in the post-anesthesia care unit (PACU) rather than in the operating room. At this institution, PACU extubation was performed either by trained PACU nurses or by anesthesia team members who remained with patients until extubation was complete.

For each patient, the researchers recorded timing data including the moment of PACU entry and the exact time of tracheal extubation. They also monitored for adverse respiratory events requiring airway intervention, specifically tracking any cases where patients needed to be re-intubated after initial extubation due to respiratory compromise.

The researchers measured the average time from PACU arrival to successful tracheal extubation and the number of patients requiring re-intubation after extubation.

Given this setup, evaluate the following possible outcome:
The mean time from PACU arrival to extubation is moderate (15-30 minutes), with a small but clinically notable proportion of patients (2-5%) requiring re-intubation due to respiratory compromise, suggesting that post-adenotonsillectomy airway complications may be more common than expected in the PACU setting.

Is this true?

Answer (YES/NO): NO